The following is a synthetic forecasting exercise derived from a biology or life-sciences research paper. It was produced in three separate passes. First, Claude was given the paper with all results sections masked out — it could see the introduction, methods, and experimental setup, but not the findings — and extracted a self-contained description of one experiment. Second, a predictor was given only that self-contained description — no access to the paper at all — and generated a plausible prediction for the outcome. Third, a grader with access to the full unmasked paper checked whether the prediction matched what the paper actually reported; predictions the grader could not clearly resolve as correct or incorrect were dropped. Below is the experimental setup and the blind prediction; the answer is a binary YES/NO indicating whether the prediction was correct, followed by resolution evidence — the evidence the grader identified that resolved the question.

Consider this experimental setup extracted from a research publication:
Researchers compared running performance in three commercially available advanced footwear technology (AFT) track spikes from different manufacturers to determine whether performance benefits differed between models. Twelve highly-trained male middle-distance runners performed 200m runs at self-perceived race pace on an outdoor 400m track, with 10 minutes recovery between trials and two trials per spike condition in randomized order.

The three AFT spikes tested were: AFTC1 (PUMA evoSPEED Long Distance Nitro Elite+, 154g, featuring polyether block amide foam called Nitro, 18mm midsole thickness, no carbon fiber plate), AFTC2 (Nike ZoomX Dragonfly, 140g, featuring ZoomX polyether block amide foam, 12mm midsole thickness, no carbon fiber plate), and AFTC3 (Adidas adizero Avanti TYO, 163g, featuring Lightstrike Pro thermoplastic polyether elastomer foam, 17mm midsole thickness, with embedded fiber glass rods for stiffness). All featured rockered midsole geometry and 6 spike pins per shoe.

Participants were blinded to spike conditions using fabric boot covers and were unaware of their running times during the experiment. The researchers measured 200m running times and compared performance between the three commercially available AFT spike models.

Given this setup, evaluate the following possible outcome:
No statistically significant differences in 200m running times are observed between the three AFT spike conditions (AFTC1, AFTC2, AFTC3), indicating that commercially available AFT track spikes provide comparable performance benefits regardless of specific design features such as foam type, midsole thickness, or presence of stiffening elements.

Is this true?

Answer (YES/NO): NO